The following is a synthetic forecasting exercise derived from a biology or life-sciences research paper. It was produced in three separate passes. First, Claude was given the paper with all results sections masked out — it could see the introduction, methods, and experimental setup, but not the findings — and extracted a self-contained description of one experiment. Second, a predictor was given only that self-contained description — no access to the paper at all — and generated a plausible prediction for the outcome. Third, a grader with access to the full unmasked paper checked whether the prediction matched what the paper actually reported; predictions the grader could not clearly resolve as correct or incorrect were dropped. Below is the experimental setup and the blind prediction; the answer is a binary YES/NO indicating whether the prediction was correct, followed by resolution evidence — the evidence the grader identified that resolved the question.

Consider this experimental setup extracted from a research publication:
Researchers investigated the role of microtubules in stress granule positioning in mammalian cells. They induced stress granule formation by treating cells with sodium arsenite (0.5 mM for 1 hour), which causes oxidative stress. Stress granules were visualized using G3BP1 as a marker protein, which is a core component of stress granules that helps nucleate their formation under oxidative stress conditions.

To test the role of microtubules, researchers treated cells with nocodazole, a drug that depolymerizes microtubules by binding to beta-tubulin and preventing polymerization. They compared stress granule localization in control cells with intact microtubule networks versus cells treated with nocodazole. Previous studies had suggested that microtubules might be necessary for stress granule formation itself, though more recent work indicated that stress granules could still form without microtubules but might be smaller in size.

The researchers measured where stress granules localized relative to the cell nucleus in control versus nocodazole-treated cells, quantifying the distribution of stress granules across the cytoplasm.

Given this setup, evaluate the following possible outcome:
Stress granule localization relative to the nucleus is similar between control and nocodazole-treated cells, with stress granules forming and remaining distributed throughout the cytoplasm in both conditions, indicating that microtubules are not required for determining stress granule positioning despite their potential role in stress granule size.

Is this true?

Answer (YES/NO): NO